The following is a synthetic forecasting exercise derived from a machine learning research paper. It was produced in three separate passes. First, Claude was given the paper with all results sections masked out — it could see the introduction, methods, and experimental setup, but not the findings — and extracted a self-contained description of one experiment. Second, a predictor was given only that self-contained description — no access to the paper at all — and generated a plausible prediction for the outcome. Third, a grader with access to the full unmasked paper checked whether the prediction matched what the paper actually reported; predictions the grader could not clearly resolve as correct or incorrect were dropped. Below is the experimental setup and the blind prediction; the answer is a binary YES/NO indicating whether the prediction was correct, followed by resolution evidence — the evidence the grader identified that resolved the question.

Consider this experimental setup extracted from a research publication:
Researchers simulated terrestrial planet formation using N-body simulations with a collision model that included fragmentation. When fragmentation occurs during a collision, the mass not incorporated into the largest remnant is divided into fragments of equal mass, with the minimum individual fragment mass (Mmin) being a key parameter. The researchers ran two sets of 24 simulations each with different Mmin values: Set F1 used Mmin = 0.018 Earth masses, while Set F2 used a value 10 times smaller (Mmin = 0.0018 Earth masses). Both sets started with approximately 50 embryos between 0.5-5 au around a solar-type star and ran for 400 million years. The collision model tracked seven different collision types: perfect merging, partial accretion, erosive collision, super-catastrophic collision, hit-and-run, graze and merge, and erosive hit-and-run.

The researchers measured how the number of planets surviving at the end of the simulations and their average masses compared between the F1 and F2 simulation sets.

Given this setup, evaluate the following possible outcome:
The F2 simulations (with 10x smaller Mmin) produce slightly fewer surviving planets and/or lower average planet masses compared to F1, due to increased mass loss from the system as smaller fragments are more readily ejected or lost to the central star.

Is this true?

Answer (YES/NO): NO